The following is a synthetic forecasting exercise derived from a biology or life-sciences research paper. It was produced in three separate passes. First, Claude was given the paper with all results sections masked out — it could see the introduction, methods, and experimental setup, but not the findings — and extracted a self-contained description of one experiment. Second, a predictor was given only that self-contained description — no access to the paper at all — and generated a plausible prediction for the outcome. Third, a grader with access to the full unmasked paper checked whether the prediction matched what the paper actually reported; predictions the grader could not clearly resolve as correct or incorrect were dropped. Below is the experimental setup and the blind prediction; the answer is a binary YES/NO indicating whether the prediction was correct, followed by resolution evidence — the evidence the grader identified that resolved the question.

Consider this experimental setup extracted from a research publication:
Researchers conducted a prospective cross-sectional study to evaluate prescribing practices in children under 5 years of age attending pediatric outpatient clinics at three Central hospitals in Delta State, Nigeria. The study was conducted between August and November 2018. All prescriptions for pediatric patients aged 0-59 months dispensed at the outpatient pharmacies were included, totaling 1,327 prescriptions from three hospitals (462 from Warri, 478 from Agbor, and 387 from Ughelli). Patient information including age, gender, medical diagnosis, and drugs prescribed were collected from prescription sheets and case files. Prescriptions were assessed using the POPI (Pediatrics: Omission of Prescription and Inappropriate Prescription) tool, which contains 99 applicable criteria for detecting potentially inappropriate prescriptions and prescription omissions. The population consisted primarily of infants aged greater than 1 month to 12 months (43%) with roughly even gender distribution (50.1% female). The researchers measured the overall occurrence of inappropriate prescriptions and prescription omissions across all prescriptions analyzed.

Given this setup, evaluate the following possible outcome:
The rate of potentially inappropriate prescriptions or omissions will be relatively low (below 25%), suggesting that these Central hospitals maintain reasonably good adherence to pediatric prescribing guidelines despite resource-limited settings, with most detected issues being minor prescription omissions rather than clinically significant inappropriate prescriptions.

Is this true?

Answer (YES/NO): NO